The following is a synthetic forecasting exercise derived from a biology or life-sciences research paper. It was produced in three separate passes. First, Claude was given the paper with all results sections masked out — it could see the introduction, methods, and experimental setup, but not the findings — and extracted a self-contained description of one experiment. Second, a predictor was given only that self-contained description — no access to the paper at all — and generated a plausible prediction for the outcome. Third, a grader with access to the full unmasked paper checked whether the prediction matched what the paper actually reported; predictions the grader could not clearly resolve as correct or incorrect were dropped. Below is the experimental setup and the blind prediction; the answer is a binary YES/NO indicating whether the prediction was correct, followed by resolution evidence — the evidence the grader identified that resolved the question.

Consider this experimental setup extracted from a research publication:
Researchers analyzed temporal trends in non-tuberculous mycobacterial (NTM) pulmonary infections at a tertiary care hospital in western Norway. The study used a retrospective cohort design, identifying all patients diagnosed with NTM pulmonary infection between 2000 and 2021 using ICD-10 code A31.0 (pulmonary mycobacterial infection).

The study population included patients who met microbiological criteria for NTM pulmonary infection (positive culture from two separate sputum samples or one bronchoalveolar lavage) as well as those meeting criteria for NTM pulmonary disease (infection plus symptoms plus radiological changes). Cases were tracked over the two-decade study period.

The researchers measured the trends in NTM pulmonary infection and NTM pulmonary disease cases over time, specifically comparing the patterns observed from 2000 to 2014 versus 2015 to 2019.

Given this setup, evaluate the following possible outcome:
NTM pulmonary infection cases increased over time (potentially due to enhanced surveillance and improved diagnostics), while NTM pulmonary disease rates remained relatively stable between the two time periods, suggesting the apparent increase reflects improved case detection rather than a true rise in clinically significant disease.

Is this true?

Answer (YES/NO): NO